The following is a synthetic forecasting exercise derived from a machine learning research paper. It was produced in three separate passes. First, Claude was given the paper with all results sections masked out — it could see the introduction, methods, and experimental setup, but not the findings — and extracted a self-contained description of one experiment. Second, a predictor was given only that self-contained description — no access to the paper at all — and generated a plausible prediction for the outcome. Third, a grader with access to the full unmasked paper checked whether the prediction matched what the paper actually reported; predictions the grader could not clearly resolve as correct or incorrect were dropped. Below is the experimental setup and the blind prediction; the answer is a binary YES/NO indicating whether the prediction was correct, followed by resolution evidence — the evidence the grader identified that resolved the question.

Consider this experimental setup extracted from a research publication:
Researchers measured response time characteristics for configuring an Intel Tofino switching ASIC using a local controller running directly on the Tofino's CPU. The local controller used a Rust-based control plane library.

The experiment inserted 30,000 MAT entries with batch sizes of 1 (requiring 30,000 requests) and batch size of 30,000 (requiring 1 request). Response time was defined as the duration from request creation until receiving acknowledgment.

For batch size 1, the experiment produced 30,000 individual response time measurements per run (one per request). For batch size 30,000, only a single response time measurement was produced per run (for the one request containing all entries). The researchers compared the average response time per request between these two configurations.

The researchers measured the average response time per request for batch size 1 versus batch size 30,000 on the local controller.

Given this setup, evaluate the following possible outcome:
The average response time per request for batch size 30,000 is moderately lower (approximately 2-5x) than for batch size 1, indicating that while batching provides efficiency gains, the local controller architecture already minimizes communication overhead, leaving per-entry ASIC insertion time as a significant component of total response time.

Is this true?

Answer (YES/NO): NO